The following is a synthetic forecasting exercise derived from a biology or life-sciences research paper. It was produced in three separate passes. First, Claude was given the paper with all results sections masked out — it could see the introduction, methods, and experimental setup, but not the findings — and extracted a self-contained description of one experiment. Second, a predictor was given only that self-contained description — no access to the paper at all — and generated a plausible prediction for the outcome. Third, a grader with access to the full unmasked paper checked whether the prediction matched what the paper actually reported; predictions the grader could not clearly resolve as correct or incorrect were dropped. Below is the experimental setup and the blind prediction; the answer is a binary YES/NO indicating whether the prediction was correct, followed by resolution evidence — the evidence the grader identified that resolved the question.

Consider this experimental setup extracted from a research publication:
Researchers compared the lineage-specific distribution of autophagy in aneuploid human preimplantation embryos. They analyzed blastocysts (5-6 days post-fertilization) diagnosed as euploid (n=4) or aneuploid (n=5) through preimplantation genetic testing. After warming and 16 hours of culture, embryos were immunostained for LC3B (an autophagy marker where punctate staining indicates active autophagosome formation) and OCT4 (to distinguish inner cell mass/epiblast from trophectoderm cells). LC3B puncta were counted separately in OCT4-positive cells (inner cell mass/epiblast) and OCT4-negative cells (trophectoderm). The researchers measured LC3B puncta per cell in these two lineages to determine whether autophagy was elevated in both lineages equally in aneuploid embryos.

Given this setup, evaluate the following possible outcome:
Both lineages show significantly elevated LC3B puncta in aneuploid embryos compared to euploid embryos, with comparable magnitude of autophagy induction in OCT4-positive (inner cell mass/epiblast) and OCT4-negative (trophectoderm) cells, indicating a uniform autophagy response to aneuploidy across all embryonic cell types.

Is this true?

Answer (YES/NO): NO